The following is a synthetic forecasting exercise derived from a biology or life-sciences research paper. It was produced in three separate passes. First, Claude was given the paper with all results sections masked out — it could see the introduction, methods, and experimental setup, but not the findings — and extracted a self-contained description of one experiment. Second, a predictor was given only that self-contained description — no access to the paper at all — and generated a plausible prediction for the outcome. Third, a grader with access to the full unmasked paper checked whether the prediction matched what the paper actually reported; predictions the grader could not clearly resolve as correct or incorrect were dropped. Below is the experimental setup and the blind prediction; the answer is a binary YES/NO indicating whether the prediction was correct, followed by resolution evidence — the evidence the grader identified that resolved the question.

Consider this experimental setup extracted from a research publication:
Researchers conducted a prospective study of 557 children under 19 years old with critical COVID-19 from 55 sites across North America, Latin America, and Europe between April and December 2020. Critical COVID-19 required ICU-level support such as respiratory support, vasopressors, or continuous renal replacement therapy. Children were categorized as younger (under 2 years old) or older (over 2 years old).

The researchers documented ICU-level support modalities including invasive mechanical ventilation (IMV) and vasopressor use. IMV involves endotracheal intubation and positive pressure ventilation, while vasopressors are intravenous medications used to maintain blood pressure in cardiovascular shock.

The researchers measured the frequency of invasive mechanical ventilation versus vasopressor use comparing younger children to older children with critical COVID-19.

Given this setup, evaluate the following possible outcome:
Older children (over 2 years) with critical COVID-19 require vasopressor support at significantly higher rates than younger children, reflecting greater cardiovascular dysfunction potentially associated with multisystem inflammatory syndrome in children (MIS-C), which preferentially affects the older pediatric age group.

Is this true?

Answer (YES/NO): YES